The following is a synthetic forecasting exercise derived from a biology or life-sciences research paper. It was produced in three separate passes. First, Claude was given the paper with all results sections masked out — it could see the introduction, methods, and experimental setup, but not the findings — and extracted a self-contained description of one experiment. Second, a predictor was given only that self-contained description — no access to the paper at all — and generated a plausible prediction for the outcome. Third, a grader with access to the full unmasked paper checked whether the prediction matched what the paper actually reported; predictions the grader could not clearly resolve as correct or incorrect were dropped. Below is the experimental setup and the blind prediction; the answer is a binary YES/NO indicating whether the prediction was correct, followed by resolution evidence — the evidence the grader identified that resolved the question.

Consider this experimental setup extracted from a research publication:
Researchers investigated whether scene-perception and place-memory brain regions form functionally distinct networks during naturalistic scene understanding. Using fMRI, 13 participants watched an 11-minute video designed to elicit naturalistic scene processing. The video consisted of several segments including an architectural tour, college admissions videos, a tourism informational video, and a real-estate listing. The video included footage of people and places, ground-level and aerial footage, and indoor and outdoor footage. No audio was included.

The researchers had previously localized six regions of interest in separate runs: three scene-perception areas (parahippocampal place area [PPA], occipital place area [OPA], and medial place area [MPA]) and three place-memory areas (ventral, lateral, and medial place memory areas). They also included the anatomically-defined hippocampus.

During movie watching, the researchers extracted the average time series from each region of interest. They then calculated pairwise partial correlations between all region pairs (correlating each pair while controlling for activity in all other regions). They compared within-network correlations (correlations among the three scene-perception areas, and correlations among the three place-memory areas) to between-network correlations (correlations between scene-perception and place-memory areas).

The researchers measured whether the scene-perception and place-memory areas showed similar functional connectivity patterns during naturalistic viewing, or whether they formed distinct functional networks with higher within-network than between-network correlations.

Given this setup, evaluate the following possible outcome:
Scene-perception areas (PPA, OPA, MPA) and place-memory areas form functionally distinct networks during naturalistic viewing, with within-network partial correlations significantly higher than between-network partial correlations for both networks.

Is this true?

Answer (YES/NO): YES